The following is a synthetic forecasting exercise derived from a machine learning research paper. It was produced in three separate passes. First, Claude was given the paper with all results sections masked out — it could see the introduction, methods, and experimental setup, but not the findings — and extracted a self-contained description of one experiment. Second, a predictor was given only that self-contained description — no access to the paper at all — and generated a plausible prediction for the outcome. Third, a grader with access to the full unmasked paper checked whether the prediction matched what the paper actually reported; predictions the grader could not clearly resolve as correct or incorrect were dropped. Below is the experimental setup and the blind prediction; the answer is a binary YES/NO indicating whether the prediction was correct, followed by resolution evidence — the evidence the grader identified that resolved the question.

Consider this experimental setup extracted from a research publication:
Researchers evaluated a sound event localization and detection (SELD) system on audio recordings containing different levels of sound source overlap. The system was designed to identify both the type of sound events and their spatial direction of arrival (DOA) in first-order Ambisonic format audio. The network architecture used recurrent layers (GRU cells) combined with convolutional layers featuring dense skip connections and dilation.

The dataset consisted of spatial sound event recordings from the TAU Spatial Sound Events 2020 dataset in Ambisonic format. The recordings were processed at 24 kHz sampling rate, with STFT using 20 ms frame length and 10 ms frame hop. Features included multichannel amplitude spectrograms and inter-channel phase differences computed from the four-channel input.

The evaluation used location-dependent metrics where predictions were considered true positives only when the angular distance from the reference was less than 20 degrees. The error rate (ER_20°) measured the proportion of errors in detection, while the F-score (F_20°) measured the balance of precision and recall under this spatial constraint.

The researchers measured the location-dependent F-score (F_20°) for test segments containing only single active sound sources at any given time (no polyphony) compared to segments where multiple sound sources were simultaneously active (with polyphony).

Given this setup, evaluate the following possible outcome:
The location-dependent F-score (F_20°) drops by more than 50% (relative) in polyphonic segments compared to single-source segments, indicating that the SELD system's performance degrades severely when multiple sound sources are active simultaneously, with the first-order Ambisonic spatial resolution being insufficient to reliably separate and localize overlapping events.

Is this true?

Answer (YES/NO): NO